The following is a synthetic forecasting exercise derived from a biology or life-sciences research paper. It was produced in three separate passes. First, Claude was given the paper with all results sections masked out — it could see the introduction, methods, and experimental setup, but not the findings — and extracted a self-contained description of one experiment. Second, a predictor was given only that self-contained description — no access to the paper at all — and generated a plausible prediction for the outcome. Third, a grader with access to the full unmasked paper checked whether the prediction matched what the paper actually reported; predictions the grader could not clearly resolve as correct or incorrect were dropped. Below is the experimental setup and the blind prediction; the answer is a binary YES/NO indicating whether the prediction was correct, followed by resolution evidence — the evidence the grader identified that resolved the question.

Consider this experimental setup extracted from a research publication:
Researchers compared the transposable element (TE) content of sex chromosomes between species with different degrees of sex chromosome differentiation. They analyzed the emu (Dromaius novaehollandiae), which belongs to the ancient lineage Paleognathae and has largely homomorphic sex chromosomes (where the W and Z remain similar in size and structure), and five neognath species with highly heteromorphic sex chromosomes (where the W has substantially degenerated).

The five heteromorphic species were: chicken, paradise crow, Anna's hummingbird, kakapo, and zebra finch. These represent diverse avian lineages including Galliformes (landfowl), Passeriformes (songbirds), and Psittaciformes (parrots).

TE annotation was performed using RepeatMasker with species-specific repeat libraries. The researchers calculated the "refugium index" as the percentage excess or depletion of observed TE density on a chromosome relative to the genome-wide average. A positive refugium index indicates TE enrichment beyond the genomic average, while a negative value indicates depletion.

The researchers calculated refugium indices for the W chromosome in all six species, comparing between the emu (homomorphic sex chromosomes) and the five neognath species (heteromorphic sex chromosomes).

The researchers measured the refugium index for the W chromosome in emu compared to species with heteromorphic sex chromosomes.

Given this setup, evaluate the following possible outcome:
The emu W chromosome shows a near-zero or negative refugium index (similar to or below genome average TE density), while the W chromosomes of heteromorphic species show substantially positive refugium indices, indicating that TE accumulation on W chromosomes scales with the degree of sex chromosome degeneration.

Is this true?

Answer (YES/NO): NO